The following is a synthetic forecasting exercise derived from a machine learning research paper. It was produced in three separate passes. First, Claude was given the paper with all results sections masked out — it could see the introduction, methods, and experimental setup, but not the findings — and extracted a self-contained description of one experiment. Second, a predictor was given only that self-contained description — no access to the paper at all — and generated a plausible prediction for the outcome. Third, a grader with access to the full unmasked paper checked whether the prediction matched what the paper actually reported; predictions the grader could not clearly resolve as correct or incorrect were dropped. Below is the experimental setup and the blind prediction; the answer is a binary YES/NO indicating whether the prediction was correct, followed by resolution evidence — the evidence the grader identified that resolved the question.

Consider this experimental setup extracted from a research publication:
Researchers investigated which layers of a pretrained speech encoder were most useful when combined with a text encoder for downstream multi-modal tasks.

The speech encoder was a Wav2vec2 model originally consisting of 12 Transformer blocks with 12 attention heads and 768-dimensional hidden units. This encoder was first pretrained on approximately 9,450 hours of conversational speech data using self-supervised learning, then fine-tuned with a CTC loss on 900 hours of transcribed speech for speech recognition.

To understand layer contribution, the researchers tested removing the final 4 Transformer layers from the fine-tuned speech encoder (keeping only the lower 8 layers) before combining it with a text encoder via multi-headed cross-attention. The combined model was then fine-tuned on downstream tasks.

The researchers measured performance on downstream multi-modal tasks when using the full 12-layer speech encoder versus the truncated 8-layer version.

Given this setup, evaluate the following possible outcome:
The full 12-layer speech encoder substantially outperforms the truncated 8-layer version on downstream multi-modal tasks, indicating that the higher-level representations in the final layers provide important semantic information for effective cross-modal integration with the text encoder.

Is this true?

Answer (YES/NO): NO